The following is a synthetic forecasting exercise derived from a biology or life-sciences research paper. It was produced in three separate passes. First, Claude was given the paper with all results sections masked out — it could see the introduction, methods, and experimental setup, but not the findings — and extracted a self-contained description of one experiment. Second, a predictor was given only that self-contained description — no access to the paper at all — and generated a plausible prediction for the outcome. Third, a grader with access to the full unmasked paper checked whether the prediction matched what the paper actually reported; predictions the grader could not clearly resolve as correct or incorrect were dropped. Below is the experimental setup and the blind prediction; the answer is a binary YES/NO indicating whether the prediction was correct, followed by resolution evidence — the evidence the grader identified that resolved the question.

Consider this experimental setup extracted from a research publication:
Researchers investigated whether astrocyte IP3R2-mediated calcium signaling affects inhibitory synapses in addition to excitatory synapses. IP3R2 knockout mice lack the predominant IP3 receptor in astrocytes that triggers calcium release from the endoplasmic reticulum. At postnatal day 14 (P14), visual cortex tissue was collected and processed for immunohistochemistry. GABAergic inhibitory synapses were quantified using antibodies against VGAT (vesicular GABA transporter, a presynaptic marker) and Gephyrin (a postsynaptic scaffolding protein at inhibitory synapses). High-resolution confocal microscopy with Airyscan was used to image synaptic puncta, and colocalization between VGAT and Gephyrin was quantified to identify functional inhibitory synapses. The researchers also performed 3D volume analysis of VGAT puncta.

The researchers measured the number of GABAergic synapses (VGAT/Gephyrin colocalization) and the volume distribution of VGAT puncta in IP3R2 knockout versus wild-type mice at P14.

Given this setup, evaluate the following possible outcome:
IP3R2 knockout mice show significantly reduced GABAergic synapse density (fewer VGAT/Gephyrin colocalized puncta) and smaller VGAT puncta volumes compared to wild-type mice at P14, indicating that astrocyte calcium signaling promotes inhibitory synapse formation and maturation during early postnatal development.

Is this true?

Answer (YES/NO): NO